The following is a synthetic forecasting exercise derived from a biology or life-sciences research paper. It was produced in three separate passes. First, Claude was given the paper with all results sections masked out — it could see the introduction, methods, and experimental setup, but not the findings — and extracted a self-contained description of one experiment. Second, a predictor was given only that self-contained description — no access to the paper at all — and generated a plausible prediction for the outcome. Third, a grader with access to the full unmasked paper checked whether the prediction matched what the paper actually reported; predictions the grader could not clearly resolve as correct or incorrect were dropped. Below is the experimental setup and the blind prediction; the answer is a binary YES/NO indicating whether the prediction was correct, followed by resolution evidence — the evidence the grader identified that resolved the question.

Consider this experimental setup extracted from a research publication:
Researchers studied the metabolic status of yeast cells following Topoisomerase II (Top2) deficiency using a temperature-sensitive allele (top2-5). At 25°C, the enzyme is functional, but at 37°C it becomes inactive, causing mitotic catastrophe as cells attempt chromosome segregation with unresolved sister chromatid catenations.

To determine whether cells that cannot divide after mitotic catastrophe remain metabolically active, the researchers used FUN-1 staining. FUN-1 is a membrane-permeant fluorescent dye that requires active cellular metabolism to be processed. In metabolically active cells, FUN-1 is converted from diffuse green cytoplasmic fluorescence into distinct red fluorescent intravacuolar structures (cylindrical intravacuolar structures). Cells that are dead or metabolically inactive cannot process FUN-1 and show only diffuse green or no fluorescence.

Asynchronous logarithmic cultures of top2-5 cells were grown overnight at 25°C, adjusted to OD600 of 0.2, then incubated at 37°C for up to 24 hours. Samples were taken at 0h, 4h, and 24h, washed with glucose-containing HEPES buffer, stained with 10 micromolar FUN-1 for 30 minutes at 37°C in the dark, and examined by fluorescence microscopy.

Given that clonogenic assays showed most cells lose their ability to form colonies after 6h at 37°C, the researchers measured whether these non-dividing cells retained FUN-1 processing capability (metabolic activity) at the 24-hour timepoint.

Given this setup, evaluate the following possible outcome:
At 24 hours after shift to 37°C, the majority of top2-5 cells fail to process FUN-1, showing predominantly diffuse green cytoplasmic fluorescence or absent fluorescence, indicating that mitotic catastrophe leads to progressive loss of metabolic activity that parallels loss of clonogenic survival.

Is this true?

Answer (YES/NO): NO